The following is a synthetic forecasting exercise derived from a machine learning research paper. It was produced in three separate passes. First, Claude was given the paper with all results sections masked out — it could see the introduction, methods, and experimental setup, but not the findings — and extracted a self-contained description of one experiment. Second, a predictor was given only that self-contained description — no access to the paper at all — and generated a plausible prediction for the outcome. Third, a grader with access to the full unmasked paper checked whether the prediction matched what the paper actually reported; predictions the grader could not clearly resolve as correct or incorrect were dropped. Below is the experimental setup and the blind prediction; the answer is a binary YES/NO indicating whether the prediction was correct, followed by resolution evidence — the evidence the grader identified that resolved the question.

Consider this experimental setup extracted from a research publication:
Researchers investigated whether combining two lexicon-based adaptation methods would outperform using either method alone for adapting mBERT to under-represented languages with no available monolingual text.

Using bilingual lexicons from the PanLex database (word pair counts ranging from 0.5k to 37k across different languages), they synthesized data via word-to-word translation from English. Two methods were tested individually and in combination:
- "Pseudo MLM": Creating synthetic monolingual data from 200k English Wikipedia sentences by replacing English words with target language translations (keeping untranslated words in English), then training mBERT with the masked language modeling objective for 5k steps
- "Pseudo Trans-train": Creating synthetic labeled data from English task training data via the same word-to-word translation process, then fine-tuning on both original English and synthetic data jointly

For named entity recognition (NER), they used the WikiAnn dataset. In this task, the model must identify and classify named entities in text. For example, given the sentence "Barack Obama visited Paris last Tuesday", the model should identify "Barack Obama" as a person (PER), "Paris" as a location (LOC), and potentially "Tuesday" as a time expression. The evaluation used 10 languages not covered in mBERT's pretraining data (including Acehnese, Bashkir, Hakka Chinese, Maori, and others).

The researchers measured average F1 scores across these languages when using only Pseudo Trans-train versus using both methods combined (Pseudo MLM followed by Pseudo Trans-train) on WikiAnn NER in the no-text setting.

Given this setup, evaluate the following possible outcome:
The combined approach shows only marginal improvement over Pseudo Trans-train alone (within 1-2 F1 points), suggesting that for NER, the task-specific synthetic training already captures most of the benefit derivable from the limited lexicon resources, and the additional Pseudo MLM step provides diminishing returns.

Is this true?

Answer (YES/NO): NO